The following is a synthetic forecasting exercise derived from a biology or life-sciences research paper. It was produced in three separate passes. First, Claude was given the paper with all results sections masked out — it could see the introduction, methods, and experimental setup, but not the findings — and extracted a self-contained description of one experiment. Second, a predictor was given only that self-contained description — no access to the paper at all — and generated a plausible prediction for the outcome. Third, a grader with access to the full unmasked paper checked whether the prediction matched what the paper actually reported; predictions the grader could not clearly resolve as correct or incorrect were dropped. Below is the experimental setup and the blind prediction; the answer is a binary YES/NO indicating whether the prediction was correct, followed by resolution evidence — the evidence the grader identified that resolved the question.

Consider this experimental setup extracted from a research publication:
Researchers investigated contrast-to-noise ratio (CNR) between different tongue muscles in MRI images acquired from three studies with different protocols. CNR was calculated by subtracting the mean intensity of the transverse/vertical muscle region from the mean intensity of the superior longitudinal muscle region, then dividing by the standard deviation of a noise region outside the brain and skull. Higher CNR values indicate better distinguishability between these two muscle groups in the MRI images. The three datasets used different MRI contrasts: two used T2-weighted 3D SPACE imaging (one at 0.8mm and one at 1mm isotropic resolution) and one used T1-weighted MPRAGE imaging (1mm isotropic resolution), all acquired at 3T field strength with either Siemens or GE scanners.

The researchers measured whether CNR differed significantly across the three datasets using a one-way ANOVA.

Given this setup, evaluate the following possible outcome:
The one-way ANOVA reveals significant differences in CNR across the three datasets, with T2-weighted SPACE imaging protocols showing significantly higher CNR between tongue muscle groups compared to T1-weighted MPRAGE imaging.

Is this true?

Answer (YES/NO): NO